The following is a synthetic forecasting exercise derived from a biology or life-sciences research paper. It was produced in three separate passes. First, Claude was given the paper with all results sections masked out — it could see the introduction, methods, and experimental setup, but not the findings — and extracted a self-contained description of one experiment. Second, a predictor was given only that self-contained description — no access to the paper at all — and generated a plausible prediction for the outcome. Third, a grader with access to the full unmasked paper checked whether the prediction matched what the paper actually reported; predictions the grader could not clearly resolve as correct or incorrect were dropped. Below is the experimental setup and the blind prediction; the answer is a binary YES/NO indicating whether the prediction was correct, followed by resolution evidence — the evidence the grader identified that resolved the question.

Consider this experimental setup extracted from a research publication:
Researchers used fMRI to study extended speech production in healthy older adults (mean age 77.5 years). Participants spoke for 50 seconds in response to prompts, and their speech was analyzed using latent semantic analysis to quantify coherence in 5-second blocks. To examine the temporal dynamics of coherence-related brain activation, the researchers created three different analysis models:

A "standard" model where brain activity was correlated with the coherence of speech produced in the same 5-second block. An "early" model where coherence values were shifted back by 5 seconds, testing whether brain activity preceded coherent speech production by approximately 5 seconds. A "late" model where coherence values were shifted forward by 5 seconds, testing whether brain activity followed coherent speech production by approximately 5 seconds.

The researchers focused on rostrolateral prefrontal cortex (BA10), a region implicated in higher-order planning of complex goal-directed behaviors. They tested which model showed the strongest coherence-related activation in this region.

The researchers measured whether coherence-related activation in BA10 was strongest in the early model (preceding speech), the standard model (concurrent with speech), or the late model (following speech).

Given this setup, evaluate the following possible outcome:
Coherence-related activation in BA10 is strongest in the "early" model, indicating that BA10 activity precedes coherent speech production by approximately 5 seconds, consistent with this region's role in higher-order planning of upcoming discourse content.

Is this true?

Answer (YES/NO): YES